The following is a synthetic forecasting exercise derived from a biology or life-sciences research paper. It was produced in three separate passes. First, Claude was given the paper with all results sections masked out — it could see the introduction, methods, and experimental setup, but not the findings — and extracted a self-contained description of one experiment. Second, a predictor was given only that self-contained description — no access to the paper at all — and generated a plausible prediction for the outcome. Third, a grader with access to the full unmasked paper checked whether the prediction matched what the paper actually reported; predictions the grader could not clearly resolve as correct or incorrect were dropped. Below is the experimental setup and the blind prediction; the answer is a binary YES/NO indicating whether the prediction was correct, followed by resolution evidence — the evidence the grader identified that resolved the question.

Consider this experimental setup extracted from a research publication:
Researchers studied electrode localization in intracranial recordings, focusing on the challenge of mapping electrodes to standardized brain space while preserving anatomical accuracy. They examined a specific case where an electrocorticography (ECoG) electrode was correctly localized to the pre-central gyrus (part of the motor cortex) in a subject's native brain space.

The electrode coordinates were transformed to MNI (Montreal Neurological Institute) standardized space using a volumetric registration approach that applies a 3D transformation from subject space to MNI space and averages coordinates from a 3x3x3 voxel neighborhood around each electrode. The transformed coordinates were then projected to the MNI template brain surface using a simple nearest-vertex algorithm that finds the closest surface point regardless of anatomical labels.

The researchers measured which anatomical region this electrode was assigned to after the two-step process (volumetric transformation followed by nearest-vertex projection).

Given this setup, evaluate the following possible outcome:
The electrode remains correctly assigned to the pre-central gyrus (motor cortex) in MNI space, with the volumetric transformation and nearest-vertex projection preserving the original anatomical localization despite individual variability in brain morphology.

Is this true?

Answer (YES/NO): NO